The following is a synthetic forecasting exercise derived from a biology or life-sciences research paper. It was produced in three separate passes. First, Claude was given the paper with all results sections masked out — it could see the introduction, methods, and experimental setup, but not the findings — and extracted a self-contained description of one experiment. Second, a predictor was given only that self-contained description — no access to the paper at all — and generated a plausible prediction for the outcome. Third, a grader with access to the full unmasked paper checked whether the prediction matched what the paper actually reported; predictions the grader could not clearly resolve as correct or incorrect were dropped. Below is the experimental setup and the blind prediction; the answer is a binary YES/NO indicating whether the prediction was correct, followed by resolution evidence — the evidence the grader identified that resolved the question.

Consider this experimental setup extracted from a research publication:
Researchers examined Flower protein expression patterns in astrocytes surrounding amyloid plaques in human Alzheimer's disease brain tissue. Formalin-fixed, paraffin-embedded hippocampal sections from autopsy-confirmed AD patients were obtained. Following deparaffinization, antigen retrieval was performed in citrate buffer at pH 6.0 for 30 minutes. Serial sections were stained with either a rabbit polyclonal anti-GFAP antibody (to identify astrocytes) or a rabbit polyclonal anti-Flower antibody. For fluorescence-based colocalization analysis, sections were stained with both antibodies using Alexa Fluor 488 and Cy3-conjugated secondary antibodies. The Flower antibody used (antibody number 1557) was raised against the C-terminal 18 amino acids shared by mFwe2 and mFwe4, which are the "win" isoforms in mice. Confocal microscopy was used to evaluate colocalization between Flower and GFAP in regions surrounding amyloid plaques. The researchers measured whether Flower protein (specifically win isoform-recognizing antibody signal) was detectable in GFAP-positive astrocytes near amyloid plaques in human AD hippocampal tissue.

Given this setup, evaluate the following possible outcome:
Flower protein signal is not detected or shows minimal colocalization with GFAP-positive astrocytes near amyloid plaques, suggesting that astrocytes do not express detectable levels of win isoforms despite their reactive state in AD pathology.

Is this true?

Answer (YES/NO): NO